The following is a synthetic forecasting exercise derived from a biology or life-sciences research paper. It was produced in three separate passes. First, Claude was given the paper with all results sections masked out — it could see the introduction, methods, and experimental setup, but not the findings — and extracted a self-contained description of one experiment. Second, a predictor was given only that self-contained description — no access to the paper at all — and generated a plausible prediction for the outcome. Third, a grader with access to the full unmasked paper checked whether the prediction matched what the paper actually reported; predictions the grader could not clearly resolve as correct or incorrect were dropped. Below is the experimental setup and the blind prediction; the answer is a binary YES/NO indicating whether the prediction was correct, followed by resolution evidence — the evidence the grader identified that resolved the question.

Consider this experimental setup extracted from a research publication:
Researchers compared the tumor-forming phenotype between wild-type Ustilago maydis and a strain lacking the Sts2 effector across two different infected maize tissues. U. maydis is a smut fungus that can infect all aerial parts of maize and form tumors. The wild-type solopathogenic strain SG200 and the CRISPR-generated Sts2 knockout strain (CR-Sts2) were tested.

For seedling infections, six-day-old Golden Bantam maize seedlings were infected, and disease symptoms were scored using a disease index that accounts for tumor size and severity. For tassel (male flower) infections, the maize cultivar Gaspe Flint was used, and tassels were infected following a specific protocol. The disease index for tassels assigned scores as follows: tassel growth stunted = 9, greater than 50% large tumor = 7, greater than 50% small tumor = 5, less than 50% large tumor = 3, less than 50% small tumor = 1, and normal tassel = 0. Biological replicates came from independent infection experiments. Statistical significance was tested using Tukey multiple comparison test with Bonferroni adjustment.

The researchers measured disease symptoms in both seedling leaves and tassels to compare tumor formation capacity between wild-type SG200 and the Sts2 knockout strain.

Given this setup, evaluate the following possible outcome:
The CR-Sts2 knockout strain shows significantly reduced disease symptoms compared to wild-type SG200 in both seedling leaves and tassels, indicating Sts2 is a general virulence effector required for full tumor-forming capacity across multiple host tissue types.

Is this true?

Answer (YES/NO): NO